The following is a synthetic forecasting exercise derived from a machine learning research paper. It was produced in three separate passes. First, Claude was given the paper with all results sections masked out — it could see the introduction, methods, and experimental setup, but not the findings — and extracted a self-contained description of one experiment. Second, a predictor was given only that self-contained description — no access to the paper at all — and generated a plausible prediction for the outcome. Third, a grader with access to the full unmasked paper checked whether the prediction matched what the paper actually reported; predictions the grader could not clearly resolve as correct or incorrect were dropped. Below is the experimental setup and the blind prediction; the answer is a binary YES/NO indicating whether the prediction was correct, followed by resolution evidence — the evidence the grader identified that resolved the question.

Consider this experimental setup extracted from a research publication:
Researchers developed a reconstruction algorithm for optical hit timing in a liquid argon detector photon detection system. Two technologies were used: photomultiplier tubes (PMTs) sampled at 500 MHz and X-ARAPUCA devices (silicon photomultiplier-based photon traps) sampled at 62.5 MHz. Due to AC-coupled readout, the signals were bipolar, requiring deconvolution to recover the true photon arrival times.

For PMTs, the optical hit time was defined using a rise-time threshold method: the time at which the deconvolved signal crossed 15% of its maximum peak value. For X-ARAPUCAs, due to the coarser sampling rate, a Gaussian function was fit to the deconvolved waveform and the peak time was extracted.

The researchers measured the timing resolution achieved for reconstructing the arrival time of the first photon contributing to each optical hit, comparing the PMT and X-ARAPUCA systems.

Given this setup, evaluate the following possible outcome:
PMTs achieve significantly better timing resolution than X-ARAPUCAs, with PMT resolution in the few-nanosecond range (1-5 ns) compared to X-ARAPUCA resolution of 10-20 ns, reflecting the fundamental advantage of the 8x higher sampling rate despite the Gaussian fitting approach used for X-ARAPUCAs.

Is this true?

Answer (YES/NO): NO